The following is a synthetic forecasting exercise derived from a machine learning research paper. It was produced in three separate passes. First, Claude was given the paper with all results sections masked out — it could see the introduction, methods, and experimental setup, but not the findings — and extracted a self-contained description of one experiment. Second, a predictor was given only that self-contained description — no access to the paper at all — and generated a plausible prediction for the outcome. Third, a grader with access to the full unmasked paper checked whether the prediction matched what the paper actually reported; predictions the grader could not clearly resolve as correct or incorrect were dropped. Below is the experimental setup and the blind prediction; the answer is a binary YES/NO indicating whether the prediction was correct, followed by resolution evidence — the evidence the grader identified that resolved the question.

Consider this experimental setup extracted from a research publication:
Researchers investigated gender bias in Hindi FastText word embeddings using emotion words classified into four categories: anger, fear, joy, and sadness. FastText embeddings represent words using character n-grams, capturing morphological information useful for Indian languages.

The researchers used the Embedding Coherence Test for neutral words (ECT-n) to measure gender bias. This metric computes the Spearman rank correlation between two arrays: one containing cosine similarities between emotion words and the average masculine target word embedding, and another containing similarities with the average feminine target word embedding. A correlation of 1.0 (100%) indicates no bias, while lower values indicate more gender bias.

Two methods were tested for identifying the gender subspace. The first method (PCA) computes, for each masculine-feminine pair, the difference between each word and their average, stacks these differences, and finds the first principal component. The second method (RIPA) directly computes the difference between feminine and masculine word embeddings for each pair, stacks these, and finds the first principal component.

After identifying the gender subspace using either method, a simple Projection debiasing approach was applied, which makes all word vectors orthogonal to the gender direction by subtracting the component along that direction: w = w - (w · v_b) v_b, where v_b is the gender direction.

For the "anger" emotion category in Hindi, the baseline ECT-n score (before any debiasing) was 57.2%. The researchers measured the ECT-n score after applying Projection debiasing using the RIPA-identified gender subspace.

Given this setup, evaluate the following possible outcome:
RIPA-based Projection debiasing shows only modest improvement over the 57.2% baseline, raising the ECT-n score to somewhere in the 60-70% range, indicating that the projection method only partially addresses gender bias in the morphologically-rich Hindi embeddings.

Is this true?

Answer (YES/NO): NO